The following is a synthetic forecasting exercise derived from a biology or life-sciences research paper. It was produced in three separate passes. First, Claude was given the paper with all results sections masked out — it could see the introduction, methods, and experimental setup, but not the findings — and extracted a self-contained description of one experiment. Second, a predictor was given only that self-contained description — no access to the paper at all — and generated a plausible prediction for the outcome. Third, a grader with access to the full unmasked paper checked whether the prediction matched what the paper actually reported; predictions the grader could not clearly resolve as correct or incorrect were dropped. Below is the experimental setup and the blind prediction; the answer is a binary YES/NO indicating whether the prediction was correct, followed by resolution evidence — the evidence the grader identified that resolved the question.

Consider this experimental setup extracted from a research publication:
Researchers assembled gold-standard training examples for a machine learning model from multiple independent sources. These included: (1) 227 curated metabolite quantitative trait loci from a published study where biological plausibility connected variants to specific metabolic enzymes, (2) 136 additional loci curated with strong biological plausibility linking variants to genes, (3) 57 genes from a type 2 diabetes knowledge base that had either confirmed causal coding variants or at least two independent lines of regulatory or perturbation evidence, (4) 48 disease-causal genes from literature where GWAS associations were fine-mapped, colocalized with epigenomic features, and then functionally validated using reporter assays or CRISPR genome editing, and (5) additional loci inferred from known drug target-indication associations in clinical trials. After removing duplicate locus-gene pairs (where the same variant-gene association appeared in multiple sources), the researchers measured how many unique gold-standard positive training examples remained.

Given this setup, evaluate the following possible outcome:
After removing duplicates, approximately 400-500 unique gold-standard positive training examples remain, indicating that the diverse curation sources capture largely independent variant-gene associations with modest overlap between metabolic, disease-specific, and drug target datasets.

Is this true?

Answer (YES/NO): YES